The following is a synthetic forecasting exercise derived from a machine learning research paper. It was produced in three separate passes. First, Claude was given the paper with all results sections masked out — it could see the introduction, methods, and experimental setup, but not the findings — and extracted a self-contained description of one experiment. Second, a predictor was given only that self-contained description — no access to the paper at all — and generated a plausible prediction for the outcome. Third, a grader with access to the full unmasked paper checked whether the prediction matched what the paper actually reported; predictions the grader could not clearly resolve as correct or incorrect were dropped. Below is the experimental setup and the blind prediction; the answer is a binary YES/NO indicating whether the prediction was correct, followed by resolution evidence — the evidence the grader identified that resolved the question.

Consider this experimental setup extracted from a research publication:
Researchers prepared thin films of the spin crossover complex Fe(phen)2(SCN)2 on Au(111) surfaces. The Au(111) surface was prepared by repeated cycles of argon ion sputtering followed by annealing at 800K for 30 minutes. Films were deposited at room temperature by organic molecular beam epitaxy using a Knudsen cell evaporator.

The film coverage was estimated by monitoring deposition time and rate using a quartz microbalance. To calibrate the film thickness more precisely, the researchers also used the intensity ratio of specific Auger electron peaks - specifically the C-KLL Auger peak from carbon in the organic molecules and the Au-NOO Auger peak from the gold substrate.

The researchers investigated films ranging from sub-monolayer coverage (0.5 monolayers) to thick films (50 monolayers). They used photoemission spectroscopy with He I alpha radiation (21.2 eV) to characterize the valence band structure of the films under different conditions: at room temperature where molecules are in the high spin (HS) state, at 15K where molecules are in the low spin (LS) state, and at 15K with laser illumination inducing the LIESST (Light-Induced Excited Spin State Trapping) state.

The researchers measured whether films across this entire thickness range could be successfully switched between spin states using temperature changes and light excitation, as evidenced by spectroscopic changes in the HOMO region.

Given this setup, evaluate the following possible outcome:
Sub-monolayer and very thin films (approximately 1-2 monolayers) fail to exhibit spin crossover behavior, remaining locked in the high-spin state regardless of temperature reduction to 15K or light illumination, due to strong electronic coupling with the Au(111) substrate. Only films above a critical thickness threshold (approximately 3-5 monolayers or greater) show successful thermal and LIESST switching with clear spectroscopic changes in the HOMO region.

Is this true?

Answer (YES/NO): NO